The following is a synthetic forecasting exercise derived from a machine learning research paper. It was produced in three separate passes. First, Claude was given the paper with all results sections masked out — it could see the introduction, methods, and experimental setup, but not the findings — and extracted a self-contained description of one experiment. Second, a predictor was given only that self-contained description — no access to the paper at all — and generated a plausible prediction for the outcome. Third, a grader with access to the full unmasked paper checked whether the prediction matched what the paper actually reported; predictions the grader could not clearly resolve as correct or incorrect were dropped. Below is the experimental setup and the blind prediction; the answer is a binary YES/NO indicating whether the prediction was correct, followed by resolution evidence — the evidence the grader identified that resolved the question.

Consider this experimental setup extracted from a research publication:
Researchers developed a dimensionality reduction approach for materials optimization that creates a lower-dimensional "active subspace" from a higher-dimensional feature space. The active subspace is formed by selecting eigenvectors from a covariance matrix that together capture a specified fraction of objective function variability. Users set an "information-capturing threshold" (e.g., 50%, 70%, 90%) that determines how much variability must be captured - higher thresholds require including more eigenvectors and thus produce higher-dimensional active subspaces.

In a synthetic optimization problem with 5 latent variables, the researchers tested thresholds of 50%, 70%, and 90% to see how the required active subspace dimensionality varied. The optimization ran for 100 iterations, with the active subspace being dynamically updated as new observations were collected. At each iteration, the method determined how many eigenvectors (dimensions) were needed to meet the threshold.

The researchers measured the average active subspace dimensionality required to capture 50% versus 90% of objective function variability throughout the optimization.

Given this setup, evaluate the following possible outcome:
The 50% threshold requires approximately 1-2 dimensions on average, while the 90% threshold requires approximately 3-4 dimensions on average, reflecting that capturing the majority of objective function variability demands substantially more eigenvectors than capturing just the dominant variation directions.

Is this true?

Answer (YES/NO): NO